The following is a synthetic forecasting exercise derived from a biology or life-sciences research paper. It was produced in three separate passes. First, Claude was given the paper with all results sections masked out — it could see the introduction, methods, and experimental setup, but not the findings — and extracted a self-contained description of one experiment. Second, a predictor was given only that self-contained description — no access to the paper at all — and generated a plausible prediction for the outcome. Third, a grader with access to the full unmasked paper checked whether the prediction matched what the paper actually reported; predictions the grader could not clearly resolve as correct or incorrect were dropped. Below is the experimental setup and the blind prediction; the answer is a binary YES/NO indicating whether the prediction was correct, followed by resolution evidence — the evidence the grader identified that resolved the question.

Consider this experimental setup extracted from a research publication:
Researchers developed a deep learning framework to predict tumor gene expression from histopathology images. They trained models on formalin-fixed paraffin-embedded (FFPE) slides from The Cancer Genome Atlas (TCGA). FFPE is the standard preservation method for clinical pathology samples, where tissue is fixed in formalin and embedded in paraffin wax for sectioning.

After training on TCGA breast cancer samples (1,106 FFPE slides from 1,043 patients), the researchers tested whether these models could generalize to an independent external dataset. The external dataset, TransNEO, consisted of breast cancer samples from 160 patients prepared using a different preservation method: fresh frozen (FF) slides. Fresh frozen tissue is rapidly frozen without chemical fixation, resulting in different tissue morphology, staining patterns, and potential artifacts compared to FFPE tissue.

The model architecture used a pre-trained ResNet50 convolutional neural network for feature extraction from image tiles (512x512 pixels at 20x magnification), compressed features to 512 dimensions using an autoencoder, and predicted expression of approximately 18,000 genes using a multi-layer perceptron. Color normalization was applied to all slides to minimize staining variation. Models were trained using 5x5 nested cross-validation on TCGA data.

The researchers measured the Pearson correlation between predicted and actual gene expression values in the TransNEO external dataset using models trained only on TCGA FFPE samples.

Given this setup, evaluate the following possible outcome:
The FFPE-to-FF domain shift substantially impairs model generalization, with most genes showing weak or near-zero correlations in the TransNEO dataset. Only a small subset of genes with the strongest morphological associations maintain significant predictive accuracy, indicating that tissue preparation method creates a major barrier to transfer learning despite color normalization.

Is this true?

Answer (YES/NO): NO